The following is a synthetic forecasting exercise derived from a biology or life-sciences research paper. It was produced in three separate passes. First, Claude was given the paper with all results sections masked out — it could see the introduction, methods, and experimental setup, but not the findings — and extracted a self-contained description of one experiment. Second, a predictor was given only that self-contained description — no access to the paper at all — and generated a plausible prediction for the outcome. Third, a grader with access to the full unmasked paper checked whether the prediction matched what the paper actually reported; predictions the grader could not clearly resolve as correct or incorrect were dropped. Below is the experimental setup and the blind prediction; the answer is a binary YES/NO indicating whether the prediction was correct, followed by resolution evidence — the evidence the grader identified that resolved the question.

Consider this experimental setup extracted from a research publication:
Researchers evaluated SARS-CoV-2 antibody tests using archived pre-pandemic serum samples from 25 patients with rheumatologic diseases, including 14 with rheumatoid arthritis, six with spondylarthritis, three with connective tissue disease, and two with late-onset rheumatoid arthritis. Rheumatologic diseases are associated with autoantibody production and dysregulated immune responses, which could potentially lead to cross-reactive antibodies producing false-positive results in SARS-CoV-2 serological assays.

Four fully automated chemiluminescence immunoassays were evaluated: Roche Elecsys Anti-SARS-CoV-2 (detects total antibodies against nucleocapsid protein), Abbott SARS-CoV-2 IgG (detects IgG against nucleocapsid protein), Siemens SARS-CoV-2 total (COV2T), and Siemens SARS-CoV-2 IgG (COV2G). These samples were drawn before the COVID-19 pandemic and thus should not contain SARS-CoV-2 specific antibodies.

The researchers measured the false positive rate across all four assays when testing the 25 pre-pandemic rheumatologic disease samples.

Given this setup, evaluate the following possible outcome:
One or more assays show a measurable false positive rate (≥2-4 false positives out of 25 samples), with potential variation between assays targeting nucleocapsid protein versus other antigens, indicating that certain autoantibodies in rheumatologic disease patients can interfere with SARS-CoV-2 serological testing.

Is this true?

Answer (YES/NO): NO